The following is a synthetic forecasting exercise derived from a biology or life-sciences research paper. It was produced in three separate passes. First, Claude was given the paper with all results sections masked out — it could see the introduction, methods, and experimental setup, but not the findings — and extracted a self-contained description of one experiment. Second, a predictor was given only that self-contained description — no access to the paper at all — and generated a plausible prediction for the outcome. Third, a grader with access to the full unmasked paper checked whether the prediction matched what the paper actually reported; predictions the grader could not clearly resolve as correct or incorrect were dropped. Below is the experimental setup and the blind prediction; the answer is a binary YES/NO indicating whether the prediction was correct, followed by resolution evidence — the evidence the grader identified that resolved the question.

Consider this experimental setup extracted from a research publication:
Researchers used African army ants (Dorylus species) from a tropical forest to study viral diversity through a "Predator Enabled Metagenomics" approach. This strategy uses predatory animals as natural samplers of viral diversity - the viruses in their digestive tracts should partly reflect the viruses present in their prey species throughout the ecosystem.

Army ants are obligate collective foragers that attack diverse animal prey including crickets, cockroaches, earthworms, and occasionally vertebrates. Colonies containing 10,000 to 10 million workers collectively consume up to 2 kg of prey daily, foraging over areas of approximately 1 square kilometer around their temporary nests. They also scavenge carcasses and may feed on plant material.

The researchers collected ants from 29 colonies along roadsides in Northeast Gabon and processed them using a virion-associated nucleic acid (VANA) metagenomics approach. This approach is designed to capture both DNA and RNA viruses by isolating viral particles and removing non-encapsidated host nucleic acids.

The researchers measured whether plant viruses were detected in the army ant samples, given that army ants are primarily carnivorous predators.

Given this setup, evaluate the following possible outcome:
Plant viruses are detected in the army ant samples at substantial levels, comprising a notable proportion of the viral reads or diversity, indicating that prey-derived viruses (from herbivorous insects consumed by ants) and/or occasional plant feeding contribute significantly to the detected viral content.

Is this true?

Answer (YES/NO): NO